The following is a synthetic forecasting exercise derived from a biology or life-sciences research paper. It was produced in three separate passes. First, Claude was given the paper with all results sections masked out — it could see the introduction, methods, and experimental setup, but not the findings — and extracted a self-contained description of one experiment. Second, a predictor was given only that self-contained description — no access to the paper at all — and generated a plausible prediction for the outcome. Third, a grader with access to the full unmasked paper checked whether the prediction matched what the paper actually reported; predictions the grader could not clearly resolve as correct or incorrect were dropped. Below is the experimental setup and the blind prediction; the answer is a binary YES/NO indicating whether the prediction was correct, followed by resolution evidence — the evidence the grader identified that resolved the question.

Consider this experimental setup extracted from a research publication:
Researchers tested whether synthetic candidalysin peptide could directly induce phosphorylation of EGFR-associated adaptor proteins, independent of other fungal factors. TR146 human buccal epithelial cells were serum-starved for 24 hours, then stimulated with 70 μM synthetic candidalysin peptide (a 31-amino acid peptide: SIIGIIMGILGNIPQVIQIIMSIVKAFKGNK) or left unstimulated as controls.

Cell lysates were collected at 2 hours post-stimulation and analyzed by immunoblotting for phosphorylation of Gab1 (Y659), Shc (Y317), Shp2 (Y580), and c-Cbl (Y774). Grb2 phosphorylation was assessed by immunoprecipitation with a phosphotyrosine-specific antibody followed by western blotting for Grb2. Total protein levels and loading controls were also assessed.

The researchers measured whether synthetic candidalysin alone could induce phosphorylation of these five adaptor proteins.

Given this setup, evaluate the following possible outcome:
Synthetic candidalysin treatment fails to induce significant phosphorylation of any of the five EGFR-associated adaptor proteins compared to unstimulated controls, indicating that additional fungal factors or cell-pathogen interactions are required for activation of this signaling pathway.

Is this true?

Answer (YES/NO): NO